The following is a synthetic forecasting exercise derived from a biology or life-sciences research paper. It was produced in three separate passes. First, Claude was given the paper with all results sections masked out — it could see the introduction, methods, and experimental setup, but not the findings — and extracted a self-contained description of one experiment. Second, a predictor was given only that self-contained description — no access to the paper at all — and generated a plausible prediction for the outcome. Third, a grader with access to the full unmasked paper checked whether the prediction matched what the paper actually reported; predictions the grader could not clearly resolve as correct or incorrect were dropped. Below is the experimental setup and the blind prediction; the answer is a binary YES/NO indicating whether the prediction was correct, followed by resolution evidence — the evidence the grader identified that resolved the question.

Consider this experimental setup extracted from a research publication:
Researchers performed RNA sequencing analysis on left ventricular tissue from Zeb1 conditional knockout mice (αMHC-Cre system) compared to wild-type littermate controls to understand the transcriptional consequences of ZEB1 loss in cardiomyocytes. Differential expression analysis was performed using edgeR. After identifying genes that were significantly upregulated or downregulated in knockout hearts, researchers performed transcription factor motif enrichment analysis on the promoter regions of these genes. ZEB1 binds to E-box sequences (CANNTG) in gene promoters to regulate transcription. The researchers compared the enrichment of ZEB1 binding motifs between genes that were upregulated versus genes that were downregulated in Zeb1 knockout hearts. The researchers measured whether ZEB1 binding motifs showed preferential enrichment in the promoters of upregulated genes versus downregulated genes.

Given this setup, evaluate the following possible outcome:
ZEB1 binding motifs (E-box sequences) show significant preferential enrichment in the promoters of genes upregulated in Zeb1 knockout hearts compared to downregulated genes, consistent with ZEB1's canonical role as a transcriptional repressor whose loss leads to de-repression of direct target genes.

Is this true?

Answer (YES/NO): YES